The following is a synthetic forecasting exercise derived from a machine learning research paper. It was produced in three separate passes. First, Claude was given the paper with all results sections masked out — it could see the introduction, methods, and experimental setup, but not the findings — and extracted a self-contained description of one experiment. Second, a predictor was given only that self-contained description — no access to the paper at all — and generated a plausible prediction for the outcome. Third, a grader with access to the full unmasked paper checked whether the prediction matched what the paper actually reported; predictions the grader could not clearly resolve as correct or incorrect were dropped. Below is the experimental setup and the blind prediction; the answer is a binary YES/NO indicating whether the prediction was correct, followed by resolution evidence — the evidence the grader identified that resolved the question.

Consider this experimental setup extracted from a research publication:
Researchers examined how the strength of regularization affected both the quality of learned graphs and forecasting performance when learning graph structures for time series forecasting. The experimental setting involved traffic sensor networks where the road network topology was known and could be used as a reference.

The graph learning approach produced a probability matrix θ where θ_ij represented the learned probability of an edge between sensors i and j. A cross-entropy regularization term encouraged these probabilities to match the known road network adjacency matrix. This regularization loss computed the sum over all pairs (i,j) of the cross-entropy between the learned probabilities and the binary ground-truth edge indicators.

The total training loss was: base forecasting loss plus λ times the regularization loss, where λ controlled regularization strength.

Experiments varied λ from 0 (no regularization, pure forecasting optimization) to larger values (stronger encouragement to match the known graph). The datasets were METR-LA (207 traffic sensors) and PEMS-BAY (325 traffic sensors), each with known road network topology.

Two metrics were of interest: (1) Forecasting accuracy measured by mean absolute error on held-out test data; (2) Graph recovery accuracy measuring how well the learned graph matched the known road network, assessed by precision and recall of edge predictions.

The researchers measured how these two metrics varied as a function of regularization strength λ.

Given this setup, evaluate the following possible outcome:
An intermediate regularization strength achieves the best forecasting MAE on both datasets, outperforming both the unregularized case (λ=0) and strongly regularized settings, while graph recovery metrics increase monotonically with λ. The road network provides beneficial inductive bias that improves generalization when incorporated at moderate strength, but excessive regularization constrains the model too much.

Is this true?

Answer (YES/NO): NO